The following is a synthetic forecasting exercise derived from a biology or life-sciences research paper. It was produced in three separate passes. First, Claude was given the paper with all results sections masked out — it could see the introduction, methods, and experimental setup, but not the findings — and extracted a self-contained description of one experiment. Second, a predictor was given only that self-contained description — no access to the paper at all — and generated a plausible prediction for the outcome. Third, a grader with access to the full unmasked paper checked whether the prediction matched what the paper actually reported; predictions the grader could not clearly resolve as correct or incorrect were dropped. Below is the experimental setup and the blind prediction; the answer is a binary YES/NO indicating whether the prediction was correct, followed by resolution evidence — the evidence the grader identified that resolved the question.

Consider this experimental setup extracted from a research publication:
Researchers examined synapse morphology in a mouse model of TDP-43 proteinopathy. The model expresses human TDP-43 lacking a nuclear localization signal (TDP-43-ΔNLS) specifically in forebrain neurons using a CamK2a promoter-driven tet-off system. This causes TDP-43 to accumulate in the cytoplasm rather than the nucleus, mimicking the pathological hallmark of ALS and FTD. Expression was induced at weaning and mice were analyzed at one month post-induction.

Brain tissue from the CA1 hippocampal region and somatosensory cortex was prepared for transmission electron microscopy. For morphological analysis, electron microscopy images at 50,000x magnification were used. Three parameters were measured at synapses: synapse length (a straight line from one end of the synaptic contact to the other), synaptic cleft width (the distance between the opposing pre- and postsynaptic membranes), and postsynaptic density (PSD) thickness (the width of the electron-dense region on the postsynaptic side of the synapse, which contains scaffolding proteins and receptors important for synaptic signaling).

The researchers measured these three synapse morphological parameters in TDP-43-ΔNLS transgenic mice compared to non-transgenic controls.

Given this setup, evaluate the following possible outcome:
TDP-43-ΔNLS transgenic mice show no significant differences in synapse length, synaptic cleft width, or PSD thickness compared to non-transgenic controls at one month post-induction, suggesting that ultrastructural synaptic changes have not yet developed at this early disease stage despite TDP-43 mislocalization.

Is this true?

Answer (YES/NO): NO